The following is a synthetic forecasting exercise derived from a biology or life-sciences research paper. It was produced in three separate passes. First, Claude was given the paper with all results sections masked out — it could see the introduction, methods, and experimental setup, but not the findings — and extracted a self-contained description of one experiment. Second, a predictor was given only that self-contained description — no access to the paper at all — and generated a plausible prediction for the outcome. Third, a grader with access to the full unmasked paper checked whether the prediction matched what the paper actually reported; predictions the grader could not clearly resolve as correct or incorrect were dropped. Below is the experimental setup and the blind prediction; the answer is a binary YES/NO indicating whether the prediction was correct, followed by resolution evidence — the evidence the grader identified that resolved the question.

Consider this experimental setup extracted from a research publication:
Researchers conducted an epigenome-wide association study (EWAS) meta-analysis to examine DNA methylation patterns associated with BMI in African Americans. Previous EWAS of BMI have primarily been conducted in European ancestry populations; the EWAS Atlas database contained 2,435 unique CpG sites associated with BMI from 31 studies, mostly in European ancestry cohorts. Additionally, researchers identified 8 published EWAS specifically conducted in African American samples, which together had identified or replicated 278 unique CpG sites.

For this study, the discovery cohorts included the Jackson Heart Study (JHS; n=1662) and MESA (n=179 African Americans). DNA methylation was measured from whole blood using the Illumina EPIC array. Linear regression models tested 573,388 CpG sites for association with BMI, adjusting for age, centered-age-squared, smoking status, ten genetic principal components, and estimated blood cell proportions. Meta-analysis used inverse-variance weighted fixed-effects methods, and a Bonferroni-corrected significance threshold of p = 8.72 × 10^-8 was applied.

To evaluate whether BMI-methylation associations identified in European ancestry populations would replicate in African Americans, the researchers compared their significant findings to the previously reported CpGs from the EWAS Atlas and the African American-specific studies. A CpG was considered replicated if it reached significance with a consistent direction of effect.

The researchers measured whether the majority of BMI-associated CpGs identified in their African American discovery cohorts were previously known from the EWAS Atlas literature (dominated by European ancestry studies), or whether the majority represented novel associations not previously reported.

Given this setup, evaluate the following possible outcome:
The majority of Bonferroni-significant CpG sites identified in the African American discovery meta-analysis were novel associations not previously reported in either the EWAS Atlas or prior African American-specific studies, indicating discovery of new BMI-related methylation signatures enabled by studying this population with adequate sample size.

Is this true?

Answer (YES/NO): YES